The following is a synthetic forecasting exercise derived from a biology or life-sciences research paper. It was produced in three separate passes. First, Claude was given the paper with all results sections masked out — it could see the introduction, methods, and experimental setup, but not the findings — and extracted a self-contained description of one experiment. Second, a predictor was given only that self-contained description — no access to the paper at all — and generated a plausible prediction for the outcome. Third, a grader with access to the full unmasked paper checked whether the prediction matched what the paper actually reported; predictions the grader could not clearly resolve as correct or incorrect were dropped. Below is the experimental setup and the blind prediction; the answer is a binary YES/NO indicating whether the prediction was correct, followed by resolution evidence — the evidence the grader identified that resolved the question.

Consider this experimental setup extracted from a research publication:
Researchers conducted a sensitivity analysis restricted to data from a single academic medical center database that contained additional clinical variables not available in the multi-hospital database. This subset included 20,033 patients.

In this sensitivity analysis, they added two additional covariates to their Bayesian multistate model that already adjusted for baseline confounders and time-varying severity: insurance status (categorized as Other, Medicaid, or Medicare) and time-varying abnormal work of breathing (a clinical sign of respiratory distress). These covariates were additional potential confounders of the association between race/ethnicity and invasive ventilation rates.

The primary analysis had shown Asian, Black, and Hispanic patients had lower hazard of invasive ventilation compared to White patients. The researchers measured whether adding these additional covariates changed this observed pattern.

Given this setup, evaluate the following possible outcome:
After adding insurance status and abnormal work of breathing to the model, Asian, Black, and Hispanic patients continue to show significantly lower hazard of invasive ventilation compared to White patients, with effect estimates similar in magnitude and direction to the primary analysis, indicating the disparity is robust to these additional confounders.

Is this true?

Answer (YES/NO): YES